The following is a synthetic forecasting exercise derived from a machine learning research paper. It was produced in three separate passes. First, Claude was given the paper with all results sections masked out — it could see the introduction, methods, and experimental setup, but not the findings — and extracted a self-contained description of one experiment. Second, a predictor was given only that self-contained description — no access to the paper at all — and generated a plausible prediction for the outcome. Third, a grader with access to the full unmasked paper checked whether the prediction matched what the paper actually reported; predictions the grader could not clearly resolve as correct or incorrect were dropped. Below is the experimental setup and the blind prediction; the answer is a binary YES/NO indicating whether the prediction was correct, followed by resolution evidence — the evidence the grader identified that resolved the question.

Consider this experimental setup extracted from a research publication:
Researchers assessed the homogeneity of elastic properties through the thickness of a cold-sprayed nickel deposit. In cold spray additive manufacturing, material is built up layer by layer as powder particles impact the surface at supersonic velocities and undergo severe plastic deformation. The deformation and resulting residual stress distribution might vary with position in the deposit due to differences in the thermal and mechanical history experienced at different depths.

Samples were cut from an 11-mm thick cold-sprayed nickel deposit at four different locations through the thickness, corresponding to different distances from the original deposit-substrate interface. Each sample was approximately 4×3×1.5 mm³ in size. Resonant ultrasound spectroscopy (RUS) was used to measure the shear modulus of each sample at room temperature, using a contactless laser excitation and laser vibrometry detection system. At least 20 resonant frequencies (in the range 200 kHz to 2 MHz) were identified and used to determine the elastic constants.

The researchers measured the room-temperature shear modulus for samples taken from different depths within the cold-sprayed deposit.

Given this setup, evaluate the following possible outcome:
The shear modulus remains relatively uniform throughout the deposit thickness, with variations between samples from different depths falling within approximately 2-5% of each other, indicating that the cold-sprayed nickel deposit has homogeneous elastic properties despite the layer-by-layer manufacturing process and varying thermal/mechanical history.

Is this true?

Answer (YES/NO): YES